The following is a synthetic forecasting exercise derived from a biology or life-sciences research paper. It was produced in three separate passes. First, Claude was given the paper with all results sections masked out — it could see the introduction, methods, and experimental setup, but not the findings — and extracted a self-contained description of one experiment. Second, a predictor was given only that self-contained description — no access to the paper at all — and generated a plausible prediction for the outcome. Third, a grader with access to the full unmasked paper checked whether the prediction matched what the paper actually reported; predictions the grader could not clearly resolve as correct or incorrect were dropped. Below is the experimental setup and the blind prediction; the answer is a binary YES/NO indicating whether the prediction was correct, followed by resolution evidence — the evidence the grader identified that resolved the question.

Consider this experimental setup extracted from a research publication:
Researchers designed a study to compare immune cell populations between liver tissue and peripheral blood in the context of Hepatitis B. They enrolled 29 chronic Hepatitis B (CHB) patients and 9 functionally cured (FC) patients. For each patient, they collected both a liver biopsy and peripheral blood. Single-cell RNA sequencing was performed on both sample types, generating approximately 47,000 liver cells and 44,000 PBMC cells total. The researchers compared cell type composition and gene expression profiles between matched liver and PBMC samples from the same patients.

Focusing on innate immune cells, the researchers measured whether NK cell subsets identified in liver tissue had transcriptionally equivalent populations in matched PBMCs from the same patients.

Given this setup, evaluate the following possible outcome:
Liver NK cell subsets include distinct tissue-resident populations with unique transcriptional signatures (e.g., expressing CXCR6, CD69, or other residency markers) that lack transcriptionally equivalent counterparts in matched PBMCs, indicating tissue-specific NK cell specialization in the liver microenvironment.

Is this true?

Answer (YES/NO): YES